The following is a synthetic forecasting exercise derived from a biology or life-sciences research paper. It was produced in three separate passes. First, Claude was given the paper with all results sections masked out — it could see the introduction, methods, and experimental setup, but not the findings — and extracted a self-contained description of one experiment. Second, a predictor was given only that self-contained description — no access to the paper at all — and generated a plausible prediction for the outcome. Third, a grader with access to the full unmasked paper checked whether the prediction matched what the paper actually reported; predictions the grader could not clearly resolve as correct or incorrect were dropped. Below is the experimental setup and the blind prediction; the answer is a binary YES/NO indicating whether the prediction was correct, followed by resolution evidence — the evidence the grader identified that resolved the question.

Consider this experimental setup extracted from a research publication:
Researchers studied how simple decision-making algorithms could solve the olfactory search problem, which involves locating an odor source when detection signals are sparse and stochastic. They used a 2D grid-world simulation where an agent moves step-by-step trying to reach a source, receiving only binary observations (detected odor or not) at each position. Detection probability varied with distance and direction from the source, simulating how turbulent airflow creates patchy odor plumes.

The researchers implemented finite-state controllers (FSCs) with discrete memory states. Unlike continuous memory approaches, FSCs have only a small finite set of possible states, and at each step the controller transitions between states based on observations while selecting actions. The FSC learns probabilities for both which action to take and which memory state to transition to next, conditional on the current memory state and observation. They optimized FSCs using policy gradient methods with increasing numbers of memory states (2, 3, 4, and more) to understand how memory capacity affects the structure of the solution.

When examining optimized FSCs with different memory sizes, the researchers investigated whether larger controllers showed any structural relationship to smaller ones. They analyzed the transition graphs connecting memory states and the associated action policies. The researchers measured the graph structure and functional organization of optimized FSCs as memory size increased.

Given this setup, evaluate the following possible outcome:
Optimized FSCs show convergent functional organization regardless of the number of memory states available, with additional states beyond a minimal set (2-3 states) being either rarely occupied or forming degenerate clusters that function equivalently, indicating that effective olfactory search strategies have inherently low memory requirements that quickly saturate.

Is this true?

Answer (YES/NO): NO